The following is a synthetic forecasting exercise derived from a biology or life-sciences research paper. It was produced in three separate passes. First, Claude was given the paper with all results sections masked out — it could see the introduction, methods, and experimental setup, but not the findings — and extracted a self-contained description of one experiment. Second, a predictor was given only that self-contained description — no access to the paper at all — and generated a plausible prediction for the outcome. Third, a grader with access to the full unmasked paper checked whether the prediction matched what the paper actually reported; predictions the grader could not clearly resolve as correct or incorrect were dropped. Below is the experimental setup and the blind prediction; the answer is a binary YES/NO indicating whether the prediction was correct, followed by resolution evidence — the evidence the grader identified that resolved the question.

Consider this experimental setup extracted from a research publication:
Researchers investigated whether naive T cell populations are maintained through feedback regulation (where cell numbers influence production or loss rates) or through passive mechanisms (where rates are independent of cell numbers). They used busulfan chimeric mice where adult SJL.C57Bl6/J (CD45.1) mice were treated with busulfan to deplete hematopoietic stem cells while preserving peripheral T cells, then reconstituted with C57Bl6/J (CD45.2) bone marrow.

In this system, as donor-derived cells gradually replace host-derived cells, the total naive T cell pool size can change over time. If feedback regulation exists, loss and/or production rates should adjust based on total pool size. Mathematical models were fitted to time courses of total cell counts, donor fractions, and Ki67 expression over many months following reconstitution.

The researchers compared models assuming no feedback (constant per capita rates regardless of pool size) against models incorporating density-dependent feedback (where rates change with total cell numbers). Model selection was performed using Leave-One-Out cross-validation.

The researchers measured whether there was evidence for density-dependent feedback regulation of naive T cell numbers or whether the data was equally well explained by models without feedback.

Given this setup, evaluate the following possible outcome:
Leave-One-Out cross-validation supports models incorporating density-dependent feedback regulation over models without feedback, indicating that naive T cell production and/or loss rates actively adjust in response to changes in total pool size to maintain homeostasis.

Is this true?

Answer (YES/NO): NO